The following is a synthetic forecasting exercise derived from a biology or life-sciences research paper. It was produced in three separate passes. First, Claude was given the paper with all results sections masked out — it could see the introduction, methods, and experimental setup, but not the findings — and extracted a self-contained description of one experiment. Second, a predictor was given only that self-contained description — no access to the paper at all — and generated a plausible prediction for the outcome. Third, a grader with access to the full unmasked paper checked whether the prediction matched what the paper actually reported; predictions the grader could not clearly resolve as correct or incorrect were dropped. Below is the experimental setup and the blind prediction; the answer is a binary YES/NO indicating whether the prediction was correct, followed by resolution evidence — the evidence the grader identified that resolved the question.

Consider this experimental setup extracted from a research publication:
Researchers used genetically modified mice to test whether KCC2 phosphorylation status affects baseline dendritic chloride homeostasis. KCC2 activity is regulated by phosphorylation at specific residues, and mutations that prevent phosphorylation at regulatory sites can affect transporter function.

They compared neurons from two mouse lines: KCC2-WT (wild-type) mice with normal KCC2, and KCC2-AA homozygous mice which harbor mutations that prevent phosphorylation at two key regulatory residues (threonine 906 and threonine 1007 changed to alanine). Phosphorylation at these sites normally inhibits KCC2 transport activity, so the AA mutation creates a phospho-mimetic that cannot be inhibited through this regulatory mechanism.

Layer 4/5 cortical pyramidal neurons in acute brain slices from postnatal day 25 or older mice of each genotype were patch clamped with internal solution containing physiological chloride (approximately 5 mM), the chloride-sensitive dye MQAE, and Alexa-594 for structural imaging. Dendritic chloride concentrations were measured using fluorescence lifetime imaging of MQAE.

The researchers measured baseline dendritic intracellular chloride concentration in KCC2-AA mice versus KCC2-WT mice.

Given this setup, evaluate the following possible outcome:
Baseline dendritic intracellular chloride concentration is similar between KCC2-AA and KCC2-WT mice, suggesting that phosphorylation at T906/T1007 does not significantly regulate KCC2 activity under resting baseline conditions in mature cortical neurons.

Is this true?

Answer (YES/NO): NO